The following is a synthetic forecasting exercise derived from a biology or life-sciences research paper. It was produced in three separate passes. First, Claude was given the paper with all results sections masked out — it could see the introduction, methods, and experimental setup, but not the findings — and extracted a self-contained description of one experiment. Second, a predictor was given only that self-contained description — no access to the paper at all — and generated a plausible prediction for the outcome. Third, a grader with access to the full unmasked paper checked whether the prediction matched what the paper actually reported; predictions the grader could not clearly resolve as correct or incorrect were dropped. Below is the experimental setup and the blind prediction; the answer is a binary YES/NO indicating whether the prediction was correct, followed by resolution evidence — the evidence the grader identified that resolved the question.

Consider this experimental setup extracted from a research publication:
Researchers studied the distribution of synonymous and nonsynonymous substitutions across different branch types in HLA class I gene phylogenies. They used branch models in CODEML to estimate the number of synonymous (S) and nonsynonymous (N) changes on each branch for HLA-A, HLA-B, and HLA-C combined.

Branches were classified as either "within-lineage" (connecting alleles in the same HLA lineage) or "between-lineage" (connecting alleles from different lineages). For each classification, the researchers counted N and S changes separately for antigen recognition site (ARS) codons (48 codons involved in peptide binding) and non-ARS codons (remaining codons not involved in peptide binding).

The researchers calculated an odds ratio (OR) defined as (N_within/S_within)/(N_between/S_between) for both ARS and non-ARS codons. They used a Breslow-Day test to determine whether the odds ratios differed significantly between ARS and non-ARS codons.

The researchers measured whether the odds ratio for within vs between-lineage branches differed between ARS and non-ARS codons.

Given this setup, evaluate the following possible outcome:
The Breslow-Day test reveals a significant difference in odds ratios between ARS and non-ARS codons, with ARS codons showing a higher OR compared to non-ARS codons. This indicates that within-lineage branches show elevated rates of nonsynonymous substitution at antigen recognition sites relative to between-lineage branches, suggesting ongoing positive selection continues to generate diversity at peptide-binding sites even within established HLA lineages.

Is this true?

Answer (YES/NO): NO